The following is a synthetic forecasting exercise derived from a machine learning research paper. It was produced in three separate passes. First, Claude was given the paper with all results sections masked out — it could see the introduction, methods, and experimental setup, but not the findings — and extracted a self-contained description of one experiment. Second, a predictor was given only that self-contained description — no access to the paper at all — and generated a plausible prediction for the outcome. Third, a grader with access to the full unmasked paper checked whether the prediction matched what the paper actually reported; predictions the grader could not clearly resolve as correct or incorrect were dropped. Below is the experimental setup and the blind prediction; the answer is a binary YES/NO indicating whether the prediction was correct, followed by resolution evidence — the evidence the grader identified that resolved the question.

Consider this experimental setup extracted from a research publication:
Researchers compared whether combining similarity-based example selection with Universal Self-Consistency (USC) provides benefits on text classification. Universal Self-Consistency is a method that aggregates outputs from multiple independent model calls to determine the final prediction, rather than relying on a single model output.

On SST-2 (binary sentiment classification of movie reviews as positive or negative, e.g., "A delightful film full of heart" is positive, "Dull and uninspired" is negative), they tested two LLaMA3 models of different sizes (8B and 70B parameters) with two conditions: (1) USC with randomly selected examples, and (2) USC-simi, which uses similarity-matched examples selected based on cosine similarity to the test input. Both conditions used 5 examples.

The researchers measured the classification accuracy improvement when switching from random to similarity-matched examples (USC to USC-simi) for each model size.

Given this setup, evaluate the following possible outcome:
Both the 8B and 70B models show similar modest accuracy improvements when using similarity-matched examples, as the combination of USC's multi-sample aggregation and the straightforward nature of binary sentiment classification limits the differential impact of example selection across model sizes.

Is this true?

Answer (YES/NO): NO